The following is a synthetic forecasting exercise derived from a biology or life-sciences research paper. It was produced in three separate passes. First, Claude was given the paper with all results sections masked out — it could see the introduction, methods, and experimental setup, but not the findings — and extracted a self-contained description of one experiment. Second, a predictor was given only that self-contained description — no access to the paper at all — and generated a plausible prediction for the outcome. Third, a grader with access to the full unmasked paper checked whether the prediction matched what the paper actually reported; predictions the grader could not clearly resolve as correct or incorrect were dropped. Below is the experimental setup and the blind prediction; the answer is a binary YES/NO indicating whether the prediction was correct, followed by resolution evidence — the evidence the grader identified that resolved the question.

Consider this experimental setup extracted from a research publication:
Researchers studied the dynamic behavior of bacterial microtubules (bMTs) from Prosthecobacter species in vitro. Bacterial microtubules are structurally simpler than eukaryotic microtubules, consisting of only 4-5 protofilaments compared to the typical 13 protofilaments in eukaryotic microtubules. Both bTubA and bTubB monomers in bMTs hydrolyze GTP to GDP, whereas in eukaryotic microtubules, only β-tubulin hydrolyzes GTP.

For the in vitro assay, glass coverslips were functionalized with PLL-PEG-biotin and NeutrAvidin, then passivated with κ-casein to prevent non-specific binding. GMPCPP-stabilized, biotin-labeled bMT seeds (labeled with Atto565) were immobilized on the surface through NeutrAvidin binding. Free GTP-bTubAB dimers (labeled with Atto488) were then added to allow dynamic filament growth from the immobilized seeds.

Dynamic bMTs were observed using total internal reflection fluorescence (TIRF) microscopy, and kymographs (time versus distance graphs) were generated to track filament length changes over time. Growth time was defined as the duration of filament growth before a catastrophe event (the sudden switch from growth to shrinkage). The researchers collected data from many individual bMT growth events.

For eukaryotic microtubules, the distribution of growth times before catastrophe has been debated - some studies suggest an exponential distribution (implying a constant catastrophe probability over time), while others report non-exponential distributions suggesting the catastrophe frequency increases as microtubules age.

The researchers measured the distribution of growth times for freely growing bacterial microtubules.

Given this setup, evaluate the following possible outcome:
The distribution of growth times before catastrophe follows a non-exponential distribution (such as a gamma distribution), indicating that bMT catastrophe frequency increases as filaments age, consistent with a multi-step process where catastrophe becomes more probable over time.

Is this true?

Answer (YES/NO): NO